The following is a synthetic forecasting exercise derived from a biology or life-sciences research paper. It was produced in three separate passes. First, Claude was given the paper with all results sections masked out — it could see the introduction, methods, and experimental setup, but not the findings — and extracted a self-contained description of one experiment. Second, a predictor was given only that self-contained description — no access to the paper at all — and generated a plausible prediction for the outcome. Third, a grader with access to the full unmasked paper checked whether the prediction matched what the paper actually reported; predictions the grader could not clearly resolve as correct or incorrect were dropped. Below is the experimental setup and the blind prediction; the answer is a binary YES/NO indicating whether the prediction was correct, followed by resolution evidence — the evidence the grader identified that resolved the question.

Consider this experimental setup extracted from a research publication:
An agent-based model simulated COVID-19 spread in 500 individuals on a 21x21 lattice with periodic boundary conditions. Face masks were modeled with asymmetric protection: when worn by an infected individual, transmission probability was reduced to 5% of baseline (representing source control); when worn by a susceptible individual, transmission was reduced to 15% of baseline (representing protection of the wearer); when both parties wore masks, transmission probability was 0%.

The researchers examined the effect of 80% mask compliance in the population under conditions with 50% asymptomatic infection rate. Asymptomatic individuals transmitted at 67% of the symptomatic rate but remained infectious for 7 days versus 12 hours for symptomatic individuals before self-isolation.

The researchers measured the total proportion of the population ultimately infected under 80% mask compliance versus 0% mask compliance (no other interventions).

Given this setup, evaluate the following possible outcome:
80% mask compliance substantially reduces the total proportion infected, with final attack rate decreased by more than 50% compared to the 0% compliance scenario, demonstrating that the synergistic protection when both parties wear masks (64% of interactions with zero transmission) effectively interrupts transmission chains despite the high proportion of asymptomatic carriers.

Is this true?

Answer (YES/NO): YES